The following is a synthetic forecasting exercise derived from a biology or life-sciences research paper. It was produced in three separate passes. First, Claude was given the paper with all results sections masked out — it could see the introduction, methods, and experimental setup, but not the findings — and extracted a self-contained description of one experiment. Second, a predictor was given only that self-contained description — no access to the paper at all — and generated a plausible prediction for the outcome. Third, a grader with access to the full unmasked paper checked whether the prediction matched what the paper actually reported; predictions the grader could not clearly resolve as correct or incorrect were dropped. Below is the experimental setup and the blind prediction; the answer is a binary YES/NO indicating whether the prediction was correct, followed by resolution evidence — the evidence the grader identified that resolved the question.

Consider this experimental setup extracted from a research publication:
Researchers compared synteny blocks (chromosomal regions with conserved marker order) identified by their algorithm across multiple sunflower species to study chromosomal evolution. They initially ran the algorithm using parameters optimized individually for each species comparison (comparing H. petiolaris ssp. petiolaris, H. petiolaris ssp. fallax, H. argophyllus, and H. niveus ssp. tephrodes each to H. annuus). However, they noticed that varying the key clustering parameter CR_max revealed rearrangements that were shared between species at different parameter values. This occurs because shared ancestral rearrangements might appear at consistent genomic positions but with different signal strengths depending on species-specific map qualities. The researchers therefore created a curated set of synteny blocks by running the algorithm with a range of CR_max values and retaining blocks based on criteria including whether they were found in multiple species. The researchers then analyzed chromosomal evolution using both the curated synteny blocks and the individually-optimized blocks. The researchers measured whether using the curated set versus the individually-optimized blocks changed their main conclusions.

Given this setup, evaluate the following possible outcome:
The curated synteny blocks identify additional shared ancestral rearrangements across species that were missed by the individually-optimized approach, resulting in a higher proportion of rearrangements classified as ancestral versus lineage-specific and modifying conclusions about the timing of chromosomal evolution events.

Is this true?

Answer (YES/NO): NO